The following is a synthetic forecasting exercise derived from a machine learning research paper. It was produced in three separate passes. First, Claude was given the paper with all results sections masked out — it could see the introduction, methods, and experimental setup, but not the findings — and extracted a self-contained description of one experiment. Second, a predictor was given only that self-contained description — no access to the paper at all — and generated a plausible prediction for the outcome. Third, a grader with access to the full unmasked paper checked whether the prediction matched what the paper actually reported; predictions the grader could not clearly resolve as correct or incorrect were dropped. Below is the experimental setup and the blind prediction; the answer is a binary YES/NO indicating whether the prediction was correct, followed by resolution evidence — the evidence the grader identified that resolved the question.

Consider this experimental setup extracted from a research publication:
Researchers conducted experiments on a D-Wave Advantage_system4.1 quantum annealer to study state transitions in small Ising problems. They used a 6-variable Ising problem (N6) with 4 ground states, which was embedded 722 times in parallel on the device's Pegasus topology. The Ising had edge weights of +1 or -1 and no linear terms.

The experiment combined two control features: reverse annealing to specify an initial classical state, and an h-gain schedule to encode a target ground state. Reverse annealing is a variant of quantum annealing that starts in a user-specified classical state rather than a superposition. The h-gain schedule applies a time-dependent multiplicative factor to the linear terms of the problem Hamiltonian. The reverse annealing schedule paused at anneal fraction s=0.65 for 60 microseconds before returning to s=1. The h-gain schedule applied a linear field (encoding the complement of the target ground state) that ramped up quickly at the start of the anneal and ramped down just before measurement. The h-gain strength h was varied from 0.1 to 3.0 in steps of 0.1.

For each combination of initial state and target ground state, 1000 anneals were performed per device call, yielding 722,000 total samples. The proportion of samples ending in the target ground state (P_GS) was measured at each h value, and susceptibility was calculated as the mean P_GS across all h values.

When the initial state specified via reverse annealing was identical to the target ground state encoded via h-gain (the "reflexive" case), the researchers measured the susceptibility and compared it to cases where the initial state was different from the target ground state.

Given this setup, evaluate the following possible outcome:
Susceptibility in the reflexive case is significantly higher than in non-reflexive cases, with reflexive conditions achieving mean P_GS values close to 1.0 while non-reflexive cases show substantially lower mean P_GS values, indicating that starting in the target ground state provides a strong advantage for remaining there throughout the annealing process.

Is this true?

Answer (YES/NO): YES